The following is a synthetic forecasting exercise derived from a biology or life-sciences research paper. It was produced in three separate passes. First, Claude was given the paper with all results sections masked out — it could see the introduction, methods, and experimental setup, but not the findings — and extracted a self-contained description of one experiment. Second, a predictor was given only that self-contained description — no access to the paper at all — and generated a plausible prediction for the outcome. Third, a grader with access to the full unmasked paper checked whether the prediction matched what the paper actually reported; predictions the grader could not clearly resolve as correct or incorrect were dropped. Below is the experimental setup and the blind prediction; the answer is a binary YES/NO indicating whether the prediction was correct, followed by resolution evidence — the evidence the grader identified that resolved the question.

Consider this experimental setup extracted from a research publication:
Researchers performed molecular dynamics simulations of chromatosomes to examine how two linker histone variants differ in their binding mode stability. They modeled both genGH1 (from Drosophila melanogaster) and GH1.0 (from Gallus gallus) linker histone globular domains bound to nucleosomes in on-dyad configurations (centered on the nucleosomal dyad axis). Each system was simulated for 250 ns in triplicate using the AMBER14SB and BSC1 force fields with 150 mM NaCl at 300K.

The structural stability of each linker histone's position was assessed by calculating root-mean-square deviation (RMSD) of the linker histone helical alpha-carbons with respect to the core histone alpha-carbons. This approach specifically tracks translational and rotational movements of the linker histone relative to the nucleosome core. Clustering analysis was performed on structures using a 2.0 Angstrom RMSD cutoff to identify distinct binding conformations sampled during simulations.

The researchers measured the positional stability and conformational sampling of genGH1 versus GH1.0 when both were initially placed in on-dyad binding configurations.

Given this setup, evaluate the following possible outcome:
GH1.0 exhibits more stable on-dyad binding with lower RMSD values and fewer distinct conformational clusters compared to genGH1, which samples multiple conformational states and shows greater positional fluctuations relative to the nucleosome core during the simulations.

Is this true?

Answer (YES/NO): NO